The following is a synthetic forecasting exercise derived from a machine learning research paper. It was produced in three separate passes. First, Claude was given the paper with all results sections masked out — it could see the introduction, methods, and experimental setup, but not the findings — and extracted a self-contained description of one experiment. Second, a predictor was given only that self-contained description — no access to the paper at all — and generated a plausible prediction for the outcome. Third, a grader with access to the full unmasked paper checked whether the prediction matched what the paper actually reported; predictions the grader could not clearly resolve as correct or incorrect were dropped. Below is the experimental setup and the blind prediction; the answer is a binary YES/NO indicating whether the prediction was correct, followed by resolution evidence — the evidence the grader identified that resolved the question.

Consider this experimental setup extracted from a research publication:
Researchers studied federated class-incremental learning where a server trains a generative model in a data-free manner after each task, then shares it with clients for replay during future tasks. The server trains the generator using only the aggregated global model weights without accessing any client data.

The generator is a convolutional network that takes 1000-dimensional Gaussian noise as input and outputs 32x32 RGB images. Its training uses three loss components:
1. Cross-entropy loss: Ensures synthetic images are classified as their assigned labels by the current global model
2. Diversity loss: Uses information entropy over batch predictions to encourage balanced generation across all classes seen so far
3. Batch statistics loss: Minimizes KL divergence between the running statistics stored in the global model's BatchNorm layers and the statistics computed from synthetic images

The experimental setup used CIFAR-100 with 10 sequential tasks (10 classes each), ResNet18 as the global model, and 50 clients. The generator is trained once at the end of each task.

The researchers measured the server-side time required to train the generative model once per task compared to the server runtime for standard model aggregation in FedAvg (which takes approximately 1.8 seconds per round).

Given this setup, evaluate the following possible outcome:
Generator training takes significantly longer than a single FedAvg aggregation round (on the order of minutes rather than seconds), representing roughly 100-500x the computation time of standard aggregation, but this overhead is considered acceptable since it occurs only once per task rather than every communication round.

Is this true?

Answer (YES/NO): YES